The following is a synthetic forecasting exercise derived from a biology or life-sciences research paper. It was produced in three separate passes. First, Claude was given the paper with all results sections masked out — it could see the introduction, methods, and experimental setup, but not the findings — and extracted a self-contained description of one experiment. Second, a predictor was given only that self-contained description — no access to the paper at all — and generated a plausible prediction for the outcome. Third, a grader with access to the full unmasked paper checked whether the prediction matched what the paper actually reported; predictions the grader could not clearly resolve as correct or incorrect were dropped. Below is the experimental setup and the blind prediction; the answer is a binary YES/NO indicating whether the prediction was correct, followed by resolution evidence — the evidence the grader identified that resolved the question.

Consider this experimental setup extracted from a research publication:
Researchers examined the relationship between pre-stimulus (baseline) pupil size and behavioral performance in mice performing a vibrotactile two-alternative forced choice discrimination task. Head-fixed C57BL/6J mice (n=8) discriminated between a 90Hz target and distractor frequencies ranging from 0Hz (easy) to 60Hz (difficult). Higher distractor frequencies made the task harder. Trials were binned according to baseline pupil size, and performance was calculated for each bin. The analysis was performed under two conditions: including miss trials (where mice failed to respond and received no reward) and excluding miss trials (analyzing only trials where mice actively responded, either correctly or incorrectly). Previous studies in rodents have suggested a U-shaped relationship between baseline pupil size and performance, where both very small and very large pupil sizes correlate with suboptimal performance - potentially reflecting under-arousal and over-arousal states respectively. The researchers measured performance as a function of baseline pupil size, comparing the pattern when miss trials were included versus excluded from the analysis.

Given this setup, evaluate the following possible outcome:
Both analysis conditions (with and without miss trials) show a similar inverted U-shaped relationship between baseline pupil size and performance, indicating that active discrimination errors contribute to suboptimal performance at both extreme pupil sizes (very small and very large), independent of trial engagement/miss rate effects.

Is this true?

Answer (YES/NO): NO